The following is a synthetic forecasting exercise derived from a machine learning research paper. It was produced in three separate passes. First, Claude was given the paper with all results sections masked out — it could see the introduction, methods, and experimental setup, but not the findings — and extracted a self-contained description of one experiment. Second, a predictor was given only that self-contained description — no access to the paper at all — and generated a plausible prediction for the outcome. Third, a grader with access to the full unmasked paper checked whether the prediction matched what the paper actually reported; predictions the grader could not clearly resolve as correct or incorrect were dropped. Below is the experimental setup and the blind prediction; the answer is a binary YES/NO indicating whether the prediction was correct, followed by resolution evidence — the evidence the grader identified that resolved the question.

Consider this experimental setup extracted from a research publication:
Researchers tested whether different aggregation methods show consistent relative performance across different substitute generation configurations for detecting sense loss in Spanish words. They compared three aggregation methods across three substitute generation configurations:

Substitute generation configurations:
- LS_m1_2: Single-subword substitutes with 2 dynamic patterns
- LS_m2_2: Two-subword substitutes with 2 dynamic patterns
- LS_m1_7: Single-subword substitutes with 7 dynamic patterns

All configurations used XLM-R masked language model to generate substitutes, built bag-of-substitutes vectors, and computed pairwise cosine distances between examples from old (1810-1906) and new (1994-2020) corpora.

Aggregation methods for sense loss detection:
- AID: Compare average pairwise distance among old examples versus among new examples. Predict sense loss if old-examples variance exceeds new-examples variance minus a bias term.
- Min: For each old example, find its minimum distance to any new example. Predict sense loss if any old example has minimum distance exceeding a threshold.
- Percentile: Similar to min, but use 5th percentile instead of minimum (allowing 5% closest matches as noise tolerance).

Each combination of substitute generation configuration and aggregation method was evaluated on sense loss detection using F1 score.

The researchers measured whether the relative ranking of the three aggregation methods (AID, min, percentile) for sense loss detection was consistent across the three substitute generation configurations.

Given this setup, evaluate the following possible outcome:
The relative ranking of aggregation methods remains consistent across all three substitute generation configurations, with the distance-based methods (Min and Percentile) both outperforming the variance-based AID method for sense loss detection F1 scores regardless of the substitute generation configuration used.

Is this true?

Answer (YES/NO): NO